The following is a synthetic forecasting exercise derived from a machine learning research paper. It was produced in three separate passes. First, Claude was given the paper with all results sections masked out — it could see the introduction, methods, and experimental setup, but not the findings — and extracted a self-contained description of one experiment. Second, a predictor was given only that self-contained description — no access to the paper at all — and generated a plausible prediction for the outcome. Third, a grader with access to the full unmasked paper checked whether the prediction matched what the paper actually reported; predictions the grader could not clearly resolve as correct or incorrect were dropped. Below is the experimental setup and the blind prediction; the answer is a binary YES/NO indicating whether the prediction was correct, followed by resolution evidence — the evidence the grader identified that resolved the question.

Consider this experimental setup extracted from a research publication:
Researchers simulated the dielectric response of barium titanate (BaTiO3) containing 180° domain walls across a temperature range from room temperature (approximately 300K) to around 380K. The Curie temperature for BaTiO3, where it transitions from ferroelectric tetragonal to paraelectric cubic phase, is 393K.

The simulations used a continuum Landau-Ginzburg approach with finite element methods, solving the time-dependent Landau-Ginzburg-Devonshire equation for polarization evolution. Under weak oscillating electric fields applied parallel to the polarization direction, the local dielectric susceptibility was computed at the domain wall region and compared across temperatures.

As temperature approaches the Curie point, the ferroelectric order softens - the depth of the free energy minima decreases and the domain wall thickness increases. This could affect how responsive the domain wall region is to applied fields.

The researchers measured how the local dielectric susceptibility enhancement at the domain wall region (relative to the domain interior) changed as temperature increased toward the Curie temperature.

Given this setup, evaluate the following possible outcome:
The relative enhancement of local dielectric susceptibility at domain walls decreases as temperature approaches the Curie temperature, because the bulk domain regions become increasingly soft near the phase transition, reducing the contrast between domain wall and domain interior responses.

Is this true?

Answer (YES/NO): NO